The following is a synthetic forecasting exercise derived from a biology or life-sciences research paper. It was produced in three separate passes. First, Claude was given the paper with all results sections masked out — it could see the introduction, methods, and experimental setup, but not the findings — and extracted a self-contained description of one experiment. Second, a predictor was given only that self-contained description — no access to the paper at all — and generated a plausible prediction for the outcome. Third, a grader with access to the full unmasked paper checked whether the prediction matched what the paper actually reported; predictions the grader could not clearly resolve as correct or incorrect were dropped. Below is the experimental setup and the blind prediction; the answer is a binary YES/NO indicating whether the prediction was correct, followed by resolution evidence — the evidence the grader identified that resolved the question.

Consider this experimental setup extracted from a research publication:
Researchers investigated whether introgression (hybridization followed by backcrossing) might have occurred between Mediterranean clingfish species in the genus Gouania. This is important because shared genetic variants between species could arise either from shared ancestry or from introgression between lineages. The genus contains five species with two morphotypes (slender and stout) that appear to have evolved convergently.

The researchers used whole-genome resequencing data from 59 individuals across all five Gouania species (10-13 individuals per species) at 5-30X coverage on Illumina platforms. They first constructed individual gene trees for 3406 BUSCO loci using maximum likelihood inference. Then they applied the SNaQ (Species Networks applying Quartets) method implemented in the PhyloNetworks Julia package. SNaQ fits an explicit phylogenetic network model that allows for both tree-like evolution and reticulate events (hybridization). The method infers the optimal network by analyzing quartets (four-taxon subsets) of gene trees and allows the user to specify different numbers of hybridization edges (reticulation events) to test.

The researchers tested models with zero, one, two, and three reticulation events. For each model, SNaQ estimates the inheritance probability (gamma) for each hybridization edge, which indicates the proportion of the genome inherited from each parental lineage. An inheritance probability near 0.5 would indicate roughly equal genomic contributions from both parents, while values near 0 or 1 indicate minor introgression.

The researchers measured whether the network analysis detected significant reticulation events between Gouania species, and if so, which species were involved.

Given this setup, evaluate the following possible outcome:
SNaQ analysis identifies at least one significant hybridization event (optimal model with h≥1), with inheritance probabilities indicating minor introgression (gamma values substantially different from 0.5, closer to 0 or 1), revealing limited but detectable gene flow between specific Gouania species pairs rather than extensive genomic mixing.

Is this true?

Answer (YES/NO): NO